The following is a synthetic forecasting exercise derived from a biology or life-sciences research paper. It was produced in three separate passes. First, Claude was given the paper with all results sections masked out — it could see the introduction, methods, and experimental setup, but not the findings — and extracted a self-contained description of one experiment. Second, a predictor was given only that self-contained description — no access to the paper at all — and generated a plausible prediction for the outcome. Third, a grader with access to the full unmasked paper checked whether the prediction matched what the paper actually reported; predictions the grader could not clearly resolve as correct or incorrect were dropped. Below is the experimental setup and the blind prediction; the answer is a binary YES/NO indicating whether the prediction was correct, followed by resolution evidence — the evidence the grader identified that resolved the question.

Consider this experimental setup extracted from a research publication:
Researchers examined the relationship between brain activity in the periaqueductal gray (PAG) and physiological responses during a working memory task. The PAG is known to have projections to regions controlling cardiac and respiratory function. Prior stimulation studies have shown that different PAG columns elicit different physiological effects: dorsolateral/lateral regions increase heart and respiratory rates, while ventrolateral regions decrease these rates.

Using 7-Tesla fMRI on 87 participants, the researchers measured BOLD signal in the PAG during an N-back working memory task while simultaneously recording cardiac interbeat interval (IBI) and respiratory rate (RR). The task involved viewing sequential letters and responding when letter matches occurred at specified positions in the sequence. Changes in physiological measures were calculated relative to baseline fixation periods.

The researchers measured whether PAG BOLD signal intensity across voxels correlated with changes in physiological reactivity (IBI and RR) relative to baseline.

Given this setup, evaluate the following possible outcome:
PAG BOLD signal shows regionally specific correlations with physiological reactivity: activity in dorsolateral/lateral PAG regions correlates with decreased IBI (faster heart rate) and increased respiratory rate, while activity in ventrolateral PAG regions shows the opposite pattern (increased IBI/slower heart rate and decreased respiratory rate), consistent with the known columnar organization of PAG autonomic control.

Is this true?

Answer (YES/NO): NO